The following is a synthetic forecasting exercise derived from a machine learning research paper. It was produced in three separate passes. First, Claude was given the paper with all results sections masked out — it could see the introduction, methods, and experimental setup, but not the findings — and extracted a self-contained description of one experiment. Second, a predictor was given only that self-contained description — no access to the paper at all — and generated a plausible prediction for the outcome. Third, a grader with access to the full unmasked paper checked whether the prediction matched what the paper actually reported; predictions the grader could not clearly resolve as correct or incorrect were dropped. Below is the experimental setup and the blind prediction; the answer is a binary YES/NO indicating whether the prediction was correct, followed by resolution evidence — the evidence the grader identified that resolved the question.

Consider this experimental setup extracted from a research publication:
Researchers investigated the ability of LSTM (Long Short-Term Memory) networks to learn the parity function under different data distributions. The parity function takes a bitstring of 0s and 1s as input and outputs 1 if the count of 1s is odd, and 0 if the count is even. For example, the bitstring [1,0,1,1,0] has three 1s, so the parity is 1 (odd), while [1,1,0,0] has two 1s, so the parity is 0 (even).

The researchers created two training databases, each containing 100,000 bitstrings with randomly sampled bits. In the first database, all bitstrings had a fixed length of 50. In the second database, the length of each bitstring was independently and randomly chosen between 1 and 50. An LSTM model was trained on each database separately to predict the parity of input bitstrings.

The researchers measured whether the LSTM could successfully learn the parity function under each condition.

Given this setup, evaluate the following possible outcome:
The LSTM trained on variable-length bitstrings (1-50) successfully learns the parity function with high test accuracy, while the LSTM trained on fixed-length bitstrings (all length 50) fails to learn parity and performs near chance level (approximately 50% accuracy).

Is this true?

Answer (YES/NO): YES